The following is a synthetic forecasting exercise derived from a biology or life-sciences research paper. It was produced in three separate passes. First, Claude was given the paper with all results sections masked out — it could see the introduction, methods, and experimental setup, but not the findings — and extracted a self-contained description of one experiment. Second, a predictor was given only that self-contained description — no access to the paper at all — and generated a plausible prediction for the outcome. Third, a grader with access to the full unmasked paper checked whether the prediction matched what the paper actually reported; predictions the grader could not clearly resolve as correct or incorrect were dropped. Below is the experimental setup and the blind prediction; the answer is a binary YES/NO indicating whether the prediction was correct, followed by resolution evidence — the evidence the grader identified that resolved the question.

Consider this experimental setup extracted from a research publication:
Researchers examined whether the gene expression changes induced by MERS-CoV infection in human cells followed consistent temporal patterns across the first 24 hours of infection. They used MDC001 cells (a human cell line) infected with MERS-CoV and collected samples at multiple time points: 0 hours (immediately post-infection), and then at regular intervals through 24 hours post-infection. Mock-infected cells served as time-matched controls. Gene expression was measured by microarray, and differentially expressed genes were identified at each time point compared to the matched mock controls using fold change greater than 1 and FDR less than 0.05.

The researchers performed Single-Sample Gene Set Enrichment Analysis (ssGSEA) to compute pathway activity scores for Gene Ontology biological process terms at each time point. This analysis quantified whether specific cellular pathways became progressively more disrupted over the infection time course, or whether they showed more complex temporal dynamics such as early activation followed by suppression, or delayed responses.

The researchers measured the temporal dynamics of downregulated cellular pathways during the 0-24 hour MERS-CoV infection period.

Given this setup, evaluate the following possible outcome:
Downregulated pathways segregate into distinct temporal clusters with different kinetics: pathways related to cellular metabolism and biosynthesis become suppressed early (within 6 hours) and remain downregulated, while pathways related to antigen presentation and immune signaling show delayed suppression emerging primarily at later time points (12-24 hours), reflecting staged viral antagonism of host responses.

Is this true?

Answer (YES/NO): NO